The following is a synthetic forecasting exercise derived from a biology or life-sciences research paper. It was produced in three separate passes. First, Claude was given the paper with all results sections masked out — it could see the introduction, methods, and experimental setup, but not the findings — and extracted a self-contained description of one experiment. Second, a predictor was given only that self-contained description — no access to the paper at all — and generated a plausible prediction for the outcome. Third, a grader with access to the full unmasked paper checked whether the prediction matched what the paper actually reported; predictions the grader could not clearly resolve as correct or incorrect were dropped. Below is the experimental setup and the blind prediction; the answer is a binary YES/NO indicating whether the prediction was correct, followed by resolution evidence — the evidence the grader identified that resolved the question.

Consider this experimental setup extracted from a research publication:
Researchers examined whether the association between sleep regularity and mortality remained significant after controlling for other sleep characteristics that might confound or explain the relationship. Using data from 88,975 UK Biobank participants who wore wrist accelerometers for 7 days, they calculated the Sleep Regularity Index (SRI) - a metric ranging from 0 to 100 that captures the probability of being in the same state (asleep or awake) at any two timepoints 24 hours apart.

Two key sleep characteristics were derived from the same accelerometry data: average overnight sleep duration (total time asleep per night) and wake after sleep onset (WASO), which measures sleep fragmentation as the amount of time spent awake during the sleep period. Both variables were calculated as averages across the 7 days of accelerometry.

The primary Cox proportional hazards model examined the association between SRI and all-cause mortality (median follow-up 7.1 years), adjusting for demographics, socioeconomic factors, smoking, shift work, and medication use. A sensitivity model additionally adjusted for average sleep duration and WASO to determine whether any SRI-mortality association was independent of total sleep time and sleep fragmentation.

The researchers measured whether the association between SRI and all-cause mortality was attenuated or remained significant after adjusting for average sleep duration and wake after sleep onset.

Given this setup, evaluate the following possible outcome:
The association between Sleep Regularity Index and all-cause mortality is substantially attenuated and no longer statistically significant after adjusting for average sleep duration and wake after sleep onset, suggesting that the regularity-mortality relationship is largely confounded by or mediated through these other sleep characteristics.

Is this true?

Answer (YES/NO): NO